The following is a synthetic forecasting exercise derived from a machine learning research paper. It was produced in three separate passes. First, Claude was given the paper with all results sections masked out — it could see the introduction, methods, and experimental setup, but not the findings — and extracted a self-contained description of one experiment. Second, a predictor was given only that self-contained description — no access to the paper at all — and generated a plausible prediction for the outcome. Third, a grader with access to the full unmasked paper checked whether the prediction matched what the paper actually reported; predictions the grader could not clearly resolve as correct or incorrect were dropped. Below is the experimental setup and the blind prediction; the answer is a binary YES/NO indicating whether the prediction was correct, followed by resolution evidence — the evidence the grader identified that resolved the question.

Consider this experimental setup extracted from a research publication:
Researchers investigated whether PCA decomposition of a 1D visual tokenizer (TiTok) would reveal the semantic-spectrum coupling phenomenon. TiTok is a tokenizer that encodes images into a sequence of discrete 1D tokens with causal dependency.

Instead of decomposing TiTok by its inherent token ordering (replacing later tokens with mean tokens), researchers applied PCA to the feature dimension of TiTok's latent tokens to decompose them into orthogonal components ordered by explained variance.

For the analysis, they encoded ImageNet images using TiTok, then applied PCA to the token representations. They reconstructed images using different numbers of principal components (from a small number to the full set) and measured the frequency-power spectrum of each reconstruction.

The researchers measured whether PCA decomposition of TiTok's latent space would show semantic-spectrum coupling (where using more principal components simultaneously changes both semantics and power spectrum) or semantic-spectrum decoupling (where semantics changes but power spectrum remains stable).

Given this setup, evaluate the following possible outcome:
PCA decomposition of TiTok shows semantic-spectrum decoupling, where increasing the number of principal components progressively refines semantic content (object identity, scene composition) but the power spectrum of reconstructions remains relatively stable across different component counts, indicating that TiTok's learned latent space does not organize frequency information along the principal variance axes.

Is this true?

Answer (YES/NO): NO